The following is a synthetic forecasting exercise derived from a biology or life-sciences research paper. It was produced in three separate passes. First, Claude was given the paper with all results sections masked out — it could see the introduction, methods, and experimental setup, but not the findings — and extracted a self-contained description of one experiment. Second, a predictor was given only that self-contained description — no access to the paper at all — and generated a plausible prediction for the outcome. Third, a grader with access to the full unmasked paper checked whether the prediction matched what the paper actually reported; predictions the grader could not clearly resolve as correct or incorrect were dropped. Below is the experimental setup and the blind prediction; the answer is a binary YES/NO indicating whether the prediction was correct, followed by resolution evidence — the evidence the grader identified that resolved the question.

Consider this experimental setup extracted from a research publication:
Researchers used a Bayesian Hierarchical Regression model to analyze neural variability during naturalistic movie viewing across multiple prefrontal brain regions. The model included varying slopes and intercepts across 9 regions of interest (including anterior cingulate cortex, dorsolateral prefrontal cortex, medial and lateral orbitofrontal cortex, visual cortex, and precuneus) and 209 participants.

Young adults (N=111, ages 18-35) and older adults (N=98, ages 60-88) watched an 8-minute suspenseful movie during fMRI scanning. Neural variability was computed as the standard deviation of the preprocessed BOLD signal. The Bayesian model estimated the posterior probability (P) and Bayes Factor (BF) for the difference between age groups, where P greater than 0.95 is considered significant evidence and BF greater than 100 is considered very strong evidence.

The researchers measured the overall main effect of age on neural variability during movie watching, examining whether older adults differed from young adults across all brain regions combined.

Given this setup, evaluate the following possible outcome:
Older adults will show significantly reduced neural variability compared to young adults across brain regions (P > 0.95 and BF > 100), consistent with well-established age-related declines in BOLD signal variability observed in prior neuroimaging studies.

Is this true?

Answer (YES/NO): NO